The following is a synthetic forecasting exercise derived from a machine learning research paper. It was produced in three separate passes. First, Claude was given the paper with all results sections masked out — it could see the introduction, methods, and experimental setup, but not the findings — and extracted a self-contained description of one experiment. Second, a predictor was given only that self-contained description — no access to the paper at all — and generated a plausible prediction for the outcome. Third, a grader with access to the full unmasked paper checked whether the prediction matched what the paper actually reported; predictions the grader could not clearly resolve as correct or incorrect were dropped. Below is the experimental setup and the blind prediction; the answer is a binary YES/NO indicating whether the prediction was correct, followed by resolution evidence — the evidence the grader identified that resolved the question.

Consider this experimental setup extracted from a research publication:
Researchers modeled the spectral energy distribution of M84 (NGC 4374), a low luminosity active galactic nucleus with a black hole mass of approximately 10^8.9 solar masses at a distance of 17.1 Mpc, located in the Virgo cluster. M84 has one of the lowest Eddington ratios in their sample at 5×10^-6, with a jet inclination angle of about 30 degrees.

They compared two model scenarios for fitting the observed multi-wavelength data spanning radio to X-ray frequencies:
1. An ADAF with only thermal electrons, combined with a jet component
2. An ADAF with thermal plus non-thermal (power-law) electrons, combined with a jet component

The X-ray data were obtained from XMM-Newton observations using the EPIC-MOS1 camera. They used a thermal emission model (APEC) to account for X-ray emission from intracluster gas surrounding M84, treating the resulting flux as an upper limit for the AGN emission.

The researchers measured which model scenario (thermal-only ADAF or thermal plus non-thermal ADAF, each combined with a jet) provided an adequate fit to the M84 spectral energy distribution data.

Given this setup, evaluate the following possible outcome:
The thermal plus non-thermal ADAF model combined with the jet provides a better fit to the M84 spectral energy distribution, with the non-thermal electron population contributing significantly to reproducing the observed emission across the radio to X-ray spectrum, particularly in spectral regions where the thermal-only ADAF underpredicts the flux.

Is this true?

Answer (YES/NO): NO